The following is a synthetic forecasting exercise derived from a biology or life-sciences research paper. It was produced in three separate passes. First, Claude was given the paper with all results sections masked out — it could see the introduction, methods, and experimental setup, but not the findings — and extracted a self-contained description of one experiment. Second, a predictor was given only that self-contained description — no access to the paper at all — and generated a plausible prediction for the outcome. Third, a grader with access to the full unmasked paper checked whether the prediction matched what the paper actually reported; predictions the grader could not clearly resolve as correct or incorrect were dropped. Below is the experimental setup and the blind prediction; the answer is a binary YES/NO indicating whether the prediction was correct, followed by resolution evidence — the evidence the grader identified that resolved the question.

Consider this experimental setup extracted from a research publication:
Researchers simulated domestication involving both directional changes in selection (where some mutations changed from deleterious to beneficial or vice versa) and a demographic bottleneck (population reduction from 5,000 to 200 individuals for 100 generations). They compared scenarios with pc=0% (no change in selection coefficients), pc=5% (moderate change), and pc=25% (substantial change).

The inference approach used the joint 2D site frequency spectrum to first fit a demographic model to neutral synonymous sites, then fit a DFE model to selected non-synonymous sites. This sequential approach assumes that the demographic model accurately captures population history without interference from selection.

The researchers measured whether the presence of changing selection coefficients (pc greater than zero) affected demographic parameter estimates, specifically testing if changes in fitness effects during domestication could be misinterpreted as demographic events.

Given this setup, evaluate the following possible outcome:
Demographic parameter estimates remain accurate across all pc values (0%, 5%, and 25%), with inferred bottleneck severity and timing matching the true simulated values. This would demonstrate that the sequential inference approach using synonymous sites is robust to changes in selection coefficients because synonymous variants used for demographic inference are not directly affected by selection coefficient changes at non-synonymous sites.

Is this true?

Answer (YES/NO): NO